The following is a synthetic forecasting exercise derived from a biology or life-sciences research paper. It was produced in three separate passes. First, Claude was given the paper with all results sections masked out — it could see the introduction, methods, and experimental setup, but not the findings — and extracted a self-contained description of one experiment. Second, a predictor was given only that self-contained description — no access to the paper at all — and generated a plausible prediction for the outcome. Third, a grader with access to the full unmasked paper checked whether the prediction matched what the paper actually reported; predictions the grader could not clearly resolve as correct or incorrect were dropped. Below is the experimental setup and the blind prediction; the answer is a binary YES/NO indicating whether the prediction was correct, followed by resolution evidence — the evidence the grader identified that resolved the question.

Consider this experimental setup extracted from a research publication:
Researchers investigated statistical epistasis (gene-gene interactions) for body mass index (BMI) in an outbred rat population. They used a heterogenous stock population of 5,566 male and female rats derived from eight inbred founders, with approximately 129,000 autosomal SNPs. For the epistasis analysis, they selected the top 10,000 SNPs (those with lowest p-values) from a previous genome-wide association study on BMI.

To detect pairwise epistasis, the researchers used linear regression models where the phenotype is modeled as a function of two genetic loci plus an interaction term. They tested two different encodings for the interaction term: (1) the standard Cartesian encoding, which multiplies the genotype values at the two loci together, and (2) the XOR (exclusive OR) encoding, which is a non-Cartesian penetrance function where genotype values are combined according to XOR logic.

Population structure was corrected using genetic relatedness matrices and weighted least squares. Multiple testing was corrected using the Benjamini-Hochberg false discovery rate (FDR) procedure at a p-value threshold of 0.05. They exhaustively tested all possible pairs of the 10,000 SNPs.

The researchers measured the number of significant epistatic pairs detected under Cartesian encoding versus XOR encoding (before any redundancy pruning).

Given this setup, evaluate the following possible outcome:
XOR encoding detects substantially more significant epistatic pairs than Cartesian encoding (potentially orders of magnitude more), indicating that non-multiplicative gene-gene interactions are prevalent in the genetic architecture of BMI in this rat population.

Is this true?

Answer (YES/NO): YES